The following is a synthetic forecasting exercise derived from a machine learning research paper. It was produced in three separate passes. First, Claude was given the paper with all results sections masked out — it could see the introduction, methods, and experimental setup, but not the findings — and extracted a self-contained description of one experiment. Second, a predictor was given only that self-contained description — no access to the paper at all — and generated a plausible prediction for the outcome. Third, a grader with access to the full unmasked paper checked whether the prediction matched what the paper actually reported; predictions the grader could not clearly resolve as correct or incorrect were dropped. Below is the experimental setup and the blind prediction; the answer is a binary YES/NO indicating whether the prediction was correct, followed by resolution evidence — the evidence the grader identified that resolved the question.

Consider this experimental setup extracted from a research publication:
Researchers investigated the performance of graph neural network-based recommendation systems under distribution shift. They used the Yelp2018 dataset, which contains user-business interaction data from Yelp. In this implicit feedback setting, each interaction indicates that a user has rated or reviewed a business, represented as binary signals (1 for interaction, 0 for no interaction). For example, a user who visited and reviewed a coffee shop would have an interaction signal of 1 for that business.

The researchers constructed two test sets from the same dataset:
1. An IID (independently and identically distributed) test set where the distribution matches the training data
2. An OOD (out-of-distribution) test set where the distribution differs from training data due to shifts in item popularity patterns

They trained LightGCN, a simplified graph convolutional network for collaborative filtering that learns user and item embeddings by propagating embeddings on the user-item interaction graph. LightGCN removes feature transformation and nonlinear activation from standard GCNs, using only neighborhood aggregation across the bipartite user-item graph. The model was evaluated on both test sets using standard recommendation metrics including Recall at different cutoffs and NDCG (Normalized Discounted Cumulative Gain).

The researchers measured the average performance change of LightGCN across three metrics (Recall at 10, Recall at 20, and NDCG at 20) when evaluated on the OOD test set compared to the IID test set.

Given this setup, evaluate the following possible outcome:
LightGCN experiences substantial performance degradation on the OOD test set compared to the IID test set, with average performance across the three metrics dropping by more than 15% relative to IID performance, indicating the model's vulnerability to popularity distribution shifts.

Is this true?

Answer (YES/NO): YES